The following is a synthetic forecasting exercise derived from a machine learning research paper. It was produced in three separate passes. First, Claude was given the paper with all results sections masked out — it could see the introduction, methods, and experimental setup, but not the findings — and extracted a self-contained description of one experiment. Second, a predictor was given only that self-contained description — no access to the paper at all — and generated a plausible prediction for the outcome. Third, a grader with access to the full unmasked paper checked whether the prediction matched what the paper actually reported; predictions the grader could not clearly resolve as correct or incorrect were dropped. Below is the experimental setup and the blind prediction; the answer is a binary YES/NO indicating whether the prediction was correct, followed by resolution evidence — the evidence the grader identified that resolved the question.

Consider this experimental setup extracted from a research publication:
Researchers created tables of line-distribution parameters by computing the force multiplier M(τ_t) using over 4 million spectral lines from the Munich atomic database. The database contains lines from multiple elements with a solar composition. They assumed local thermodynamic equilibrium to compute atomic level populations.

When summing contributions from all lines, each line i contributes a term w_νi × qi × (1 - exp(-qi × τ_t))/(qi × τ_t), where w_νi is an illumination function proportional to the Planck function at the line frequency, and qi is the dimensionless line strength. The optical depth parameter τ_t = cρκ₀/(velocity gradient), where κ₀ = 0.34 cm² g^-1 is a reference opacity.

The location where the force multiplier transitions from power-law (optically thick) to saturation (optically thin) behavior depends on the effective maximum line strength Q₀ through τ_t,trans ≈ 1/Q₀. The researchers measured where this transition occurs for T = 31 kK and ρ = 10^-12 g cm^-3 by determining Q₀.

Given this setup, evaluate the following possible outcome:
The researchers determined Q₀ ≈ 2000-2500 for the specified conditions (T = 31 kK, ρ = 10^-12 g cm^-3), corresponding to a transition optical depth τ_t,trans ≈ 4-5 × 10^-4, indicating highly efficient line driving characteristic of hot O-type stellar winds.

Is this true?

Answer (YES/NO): NO